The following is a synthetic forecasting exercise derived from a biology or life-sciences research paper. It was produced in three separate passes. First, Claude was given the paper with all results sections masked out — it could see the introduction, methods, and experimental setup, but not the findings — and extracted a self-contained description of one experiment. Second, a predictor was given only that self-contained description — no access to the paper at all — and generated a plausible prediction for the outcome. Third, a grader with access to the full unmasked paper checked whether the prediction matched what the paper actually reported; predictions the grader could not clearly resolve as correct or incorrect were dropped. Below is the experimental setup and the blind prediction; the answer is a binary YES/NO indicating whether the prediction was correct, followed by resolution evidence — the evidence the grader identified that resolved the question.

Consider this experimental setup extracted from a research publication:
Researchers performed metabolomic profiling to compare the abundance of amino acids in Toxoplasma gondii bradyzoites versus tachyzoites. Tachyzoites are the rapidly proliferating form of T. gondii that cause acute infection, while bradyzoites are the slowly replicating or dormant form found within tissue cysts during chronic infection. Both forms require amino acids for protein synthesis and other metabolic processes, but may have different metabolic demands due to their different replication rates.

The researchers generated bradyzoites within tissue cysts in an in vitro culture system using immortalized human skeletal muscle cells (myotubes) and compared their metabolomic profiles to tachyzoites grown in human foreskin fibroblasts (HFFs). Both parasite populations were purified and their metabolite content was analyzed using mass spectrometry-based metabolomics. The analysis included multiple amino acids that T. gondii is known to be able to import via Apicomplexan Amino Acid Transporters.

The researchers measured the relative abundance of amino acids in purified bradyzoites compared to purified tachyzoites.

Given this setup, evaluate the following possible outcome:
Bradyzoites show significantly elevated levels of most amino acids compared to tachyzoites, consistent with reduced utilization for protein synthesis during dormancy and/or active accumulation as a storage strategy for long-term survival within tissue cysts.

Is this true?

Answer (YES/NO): YES